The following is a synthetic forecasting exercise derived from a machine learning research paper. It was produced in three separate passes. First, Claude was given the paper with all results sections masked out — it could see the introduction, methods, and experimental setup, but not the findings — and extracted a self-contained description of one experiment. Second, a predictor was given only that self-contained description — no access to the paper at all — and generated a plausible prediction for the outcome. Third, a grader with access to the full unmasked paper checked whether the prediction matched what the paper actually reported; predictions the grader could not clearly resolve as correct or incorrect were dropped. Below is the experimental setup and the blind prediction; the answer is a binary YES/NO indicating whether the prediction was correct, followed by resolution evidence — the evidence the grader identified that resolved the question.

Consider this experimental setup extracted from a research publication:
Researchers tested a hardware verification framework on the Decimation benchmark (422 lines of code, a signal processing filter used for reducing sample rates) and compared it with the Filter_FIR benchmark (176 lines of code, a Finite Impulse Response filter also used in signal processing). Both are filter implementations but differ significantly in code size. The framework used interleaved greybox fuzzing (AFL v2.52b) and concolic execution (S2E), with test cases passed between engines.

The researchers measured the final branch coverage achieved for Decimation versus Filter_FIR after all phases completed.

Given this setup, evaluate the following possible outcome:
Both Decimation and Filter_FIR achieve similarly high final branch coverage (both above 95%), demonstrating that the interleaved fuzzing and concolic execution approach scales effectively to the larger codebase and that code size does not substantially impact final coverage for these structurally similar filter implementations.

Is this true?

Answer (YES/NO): NO